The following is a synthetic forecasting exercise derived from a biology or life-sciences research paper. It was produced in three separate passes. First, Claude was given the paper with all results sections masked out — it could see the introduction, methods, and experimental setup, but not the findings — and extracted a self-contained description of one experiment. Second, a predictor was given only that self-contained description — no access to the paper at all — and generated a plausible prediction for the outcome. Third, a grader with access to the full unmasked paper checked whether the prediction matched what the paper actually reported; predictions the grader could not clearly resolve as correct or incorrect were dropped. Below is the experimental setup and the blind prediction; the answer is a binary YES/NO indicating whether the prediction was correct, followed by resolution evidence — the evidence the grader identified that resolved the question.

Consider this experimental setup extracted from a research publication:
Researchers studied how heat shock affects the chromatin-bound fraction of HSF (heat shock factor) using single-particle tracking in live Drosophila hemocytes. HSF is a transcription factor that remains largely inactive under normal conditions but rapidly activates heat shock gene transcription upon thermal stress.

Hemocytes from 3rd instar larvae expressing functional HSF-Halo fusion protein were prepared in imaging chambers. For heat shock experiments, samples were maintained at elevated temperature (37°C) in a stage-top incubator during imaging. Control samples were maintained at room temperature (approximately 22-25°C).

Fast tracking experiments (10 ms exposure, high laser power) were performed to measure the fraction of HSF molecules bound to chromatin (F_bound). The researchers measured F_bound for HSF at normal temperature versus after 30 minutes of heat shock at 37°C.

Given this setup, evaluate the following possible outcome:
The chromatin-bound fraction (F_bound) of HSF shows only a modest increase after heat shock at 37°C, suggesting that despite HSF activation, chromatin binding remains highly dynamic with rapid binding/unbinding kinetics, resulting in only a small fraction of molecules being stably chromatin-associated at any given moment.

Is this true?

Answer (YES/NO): NO